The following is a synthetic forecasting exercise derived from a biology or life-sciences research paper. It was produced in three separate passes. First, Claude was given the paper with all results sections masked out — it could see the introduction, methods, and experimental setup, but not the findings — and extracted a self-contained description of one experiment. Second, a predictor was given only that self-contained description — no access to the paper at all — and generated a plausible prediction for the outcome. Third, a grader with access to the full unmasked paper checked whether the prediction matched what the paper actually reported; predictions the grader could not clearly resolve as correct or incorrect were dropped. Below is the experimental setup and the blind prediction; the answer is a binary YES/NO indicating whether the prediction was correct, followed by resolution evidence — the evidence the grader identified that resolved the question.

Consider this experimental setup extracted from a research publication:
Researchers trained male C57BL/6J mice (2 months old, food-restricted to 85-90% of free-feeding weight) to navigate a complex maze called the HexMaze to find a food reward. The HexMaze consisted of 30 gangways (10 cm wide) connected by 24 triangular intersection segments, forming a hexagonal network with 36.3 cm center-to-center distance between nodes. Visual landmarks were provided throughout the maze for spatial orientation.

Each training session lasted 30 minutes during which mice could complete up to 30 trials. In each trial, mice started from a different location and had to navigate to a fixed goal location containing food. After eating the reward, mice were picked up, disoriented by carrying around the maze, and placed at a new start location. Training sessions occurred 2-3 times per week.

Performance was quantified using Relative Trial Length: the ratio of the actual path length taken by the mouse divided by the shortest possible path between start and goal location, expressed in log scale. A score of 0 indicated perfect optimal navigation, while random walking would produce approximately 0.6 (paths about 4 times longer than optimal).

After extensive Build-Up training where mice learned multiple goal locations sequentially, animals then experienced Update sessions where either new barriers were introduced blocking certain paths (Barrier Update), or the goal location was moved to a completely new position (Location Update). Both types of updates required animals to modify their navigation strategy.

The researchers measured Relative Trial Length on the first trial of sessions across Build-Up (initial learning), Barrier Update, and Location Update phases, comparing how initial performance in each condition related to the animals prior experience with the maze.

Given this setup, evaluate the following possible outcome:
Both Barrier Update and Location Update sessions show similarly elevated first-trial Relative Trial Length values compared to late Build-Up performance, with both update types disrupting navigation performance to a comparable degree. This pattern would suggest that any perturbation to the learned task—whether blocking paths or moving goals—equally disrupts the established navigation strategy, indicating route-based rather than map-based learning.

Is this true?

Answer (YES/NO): NO